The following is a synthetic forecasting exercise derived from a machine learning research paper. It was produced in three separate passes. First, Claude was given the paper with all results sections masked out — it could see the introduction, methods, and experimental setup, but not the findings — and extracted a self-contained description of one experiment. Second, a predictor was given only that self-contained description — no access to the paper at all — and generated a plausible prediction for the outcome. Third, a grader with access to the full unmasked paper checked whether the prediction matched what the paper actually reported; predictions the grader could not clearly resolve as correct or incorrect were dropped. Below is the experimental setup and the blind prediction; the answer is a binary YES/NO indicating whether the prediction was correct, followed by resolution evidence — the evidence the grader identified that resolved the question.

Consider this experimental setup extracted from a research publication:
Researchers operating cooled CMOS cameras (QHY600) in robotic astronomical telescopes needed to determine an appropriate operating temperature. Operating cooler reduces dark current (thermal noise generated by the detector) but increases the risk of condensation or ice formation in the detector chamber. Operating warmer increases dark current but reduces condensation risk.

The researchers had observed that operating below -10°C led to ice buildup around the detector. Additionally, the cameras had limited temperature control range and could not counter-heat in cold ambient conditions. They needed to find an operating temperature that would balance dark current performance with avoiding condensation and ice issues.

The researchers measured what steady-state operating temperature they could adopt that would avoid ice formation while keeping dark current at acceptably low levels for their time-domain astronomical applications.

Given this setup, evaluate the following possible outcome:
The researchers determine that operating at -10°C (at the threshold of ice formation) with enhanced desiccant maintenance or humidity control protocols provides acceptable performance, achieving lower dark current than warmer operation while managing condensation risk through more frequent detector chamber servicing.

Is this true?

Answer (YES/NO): NO